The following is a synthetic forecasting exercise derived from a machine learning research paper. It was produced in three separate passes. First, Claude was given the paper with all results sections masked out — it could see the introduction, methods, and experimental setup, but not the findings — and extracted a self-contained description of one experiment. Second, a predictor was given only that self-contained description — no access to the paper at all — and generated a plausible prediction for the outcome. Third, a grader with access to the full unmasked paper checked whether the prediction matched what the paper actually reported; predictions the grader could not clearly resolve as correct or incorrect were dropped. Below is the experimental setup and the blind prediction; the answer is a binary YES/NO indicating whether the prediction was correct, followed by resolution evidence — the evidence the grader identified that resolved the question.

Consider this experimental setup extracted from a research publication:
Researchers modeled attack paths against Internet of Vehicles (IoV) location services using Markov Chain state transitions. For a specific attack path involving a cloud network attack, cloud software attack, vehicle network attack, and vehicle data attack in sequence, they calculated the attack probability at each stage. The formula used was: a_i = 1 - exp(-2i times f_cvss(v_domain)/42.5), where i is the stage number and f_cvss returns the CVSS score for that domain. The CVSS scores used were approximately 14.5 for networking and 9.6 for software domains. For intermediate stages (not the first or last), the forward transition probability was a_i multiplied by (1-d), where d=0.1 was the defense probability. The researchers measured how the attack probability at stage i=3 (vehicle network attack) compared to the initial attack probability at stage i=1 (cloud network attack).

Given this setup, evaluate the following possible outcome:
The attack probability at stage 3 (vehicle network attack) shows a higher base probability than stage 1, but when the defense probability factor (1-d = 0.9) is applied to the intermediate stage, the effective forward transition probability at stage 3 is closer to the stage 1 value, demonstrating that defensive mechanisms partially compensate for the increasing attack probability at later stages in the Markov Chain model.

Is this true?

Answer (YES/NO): NO